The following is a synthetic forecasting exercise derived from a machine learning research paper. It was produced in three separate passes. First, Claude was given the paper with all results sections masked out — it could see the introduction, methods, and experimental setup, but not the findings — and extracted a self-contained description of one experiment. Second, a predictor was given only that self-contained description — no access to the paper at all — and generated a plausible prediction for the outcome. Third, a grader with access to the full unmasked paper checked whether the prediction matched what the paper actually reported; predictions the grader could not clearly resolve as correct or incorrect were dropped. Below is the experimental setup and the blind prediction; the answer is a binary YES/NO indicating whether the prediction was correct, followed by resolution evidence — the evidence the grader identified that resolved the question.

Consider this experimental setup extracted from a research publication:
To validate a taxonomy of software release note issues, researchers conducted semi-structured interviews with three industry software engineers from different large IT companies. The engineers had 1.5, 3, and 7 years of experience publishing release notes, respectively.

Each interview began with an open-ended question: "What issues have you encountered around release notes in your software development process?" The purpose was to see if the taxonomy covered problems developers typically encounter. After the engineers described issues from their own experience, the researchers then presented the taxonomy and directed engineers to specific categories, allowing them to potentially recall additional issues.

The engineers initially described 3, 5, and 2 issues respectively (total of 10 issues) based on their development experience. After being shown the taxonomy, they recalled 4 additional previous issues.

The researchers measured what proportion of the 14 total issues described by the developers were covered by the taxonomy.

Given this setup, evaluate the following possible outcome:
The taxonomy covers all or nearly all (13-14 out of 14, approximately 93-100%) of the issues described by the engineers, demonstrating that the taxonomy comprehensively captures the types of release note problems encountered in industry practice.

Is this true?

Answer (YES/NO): YES